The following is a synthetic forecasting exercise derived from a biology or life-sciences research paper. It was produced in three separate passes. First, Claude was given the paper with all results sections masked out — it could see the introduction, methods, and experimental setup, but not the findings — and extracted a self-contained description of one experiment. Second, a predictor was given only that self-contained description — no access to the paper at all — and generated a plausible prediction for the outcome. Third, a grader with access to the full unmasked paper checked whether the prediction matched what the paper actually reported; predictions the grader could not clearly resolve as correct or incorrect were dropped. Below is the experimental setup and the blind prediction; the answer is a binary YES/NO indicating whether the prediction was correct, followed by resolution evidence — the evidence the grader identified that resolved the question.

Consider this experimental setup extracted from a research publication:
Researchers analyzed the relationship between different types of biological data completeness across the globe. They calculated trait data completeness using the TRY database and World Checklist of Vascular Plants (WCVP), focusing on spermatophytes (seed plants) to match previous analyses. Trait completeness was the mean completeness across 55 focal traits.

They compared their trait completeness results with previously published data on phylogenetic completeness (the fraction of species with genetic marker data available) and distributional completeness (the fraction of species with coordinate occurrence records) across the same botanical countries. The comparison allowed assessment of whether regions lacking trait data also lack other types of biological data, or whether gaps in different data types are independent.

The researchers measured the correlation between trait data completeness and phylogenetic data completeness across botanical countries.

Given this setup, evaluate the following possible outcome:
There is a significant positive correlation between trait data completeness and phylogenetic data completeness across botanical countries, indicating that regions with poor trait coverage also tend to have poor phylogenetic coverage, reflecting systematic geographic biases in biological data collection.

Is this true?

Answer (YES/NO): YES